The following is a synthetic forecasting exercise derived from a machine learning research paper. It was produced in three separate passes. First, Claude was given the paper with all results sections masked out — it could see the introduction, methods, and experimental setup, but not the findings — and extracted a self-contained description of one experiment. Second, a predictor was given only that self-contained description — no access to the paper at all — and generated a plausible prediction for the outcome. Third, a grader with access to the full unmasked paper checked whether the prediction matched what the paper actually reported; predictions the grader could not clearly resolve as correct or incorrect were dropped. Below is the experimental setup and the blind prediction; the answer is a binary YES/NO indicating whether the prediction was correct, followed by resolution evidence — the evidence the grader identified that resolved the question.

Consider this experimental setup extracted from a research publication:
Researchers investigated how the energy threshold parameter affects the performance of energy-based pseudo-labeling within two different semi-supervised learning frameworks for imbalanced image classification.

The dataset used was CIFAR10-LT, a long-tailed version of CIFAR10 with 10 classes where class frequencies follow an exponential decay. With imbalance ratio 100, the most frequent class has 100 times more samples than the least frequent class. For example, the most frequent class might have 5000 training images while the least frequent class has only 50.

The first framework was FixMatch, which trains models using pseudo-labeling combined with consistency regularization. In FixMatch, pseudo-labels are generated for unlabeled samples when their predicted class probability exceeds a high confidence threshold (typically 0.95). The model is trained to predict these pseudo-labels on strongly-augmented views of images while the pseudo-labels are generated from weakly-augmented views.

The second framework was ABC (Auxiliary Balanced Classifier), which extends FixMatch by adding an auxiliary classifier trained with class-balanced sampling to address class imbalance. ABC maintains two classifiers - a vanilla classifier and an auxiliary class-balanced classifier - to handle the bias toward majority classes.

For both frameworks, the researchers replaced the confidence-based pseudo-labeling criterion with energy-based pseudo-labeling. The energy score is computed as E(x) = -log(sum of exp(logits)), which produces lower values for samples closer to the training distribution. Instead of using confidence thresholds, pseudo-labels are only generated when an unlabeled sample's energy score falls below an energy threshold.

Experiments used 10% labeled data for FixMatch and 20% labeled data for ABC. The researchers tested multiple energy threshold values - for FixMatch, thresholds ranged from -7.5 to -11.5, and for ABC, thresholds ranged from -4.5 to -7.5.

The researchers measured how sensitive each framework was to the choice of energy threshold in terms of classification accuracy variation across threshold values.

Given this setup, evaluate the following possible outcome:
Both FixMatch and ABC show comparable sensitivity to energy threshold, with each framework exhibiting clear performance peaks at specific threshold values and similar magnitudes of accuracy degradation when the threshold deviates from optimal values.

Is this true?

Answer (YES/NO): NO